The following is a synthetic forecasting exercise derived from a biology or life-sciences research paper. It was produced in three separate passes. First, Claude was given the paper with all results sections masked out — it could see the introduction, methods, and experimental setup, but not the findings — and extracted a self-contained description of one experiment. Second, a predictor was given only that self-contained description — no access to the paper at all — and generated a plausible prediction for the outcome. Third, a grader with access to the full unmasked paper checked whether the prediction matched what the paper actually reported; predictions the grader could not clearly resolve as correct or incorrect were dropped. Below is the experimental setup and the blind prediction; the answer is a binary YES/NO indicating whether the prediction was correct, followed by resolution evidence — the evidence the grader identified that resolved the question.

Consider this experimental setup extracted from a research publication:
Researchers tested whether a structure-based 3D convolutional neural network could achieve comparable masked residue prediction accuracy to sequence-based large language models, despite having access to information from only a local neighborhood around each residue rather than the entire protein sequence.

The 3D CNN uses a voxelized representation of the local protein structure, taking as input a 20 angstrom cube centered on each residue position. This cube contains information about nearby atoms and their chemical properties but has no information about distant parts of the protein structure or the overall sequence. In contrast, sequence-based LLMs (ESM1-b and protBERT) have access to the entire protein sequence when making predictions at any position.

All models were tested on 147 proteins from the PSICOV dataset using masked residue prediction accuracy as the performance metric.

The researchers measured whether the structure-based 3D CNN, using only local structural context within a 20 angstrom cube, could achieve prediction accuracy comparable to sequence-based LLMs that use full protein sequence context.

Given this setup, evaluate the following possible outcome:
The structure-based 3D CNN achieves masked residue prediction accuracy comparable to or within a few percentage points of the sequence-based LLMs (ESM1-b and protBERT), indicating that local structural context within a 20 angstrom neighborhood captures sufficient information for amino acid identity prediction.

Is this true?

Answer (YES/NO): YES